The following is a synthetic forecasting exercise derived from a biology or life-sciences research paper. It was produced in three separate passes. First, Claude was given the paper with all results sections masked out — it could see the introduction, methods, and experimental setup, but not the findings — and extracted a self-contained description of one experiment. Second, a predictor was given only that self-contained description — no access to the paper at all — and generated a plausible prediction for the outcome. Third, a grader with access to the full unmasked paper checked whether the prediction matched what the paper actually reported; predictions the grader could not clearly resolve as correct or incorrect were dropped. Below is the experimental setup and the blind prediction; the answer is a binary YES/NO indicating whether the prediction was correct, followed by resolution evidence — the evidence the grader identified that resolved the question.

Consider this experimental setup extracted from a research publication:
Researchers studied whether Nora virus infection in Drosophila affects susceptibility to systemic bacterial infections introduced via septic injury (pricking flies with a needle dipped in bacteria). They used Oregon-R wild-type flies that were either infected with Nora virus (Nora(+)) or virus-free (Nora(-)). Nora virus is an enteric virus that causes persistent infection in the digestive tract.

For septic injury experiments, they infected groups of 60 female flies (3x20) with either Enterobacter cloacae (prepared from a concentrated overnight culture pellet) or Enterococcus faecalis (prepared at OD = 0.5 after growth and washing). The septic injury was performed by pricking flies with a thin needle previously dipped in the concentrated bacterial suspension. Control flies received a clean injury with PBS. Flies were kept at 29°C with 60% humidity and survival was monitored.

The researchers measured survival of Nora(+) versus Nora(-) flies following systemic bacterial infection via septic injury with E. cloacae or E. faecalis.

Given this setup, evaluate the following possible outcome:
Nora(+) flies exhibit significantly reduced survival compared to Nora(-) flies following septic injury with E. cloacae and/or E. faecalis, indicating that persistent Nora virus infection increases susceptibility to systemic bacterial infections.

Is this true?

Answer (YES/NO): NO